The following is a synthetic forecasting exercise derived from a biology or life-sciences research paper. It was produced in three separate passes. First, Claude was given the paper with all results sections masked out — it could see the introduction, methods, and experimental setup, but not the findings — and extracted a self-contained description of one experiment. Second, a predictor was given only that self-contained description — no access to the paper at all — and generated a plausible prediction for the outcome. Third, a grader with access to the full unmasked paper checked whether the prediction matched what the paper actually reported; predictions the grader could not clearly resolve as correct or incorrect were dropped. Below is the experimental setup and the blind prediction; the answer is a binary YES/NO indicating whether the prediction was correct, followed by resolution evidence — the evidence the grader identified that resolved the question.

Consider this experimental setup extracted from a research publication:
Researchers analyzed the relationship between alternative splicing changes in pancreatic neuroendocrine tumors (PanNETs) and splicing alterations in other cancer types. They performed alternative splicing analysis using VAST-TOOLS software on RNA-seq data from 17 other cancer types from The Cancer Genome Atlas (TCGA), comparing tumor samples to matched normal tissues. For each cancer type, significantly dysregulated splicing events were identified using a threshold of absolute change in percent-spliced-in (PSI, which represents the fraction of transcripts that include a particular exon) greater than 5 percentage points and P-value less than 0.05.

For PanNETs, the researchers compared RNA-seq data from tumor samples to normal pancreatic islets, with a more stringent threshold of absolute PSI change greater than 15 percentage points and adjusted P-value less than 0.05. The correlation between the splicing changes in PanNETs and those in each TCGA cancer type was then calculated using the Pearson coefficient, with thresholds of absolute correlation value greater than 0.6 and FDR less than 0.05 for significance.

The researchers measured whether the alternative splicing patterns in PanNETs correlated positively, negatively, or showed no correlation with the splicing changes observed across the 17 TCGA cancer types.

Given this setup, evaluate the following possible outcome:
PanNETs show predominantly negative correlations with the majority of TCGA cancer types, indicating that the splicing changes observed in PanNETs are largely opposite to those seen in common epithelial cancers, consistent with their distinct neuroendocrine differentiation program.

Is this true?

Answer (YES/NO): YES